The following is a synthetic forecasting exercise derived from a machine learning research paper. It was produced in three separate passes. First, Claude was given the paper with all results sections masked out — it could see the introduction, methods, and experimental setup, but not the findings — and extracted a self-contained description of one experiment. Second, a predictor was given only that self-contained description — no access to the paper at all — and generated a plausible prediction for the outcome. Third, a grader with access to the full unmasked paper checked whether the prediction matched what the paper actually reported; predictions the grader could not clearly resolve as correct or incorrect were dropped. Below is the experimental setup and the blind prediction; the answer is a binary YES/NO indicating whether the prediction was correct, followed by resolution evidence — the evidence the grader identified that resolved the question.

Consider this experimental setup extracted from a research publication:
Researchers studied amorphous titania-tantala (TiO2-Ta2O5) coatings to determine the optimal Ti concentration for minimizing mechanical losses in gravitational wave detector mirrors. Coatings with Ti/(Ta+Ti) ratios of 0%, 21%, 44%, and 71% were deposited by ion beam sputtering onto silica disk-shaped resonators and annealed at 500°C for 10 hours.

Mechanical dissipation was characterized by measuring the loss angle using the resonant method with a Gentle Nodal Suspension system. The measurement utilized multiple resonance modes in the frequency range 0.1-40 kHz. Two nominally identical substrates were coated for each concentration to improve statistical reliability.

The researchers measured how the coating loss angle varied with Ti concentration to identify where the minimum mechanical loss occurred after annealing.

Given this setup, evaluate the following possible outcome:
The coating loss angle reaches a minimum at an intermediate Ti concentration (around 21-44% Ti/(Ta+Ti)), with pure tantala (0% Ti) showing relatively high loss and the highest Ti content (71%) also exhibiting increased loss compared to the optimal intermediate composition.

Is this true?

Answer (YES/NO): NO